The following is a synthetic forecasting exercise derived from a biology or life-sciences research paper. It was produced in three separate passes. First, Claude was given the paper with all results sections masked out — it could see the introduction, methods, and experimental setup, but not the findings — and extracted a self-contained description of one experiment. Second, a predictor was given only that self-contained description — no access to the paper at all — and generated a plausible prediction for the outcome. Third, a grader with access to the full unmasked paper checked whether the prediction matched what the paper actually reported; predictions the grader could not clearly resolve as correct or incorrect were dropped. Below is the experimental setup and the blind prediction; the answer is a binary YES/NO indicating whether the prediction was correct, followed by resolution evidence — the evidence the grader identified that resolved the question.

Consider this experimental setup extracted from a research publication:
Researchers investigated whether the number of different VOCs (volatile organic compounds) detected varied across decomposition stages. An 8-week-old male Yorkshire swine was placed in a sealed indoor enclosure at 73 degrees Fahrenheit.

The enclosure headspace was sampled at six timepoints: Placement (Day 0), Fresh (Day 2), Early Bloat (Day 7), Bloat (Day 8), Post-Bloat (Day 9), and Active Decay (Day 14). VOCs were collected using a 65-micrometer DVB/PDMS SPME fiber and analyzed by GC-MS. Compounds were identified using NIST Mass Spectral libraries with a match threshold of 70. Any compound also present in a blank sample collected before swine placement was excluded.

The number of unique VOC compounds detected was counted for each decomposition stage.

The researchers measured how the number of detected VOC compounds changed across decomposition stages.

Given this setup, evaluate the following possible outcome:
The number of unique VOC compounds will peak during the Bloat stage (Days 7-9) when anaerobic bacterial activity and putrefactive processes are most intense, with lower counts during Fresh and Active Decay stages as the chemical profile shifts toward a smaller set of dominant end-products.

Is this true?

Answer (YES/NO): YES